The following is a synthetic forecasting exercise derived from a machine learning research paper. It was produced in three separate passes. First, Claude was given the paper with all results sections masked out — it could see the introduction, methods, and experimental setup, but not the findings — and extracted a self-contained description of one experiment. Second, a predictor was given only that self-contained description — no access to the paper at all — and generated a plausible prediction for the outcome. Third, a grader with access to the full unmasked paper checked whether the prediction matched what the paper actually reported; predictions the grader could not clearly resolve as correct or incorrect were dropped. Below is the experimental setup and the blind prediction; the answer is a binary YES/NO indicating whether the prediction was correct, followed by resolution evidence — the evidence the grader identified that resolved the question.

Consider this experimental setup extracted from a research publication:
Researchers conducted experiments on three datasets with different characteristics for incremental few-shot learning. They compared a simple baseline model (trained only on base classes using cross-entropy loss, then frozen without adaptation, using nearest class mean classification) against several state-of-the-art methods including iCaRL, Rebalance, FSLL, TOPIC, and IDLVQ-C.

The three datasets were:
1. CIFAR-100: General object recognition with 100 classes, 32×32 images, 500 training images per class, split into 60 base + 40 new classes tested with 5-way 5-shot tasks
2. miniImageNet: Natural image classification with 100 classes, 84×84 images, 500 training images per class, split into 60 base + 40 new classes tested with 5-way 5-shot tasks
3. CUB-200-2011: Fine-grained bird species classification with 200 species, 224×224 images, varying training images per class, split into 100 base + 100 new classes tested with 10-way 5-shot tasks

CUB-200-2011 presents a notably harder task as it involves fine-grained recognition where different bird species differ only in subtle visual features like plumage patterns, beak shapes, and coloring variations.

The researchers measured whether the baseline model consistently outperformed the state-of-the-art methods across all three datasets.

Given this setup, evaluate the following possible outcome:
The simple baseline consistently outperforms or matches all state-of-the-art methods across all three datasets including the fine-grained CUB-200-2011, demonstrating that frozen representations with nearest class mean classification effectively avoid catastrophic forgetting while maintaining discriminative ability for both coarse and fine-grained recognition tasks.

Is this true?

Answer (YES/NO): YES